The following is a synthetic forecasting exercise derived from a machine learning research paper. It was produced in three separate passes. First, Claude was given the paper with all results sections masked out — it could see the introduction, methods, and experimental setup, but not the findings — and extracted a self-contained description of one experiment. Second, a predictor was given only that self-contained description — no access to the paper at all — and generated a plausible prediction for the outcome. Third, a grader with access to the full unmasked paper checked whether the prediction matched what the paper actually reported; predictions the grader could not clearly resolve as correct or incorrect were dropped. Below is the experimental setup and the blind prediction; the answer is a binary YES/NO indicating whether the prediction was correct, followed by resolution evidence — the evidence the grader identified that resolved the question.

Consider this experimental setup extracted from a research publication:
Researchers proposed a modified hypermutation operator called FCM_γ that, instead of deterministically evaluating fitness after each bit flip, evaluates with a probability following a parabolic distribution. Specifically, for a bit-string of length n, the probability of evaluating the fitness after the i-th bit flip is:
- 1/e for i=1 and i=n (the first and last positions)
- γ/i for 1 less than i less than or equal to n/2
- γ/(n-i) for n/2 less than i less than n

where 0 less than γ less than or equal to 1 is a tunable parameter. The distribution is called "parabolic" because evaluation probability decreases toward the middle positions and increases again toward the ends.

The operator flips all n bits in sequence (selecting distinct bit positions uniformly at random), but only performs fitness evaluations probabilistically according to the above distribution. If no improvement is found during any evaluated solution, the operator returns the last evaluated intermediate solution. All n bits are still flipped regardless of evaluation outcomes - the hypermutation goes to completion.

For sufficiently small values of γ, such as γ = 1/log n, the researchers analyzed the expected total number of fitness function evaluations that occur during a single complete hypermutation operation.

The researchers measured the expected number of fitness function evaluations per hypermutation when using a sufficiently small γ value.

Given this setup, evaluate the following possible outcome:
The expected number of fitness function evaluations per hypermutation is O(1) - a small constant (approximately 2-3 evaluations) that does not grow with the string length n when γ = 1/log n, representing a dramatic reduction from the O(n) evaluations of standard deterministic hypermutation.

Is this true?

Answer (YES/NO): YES